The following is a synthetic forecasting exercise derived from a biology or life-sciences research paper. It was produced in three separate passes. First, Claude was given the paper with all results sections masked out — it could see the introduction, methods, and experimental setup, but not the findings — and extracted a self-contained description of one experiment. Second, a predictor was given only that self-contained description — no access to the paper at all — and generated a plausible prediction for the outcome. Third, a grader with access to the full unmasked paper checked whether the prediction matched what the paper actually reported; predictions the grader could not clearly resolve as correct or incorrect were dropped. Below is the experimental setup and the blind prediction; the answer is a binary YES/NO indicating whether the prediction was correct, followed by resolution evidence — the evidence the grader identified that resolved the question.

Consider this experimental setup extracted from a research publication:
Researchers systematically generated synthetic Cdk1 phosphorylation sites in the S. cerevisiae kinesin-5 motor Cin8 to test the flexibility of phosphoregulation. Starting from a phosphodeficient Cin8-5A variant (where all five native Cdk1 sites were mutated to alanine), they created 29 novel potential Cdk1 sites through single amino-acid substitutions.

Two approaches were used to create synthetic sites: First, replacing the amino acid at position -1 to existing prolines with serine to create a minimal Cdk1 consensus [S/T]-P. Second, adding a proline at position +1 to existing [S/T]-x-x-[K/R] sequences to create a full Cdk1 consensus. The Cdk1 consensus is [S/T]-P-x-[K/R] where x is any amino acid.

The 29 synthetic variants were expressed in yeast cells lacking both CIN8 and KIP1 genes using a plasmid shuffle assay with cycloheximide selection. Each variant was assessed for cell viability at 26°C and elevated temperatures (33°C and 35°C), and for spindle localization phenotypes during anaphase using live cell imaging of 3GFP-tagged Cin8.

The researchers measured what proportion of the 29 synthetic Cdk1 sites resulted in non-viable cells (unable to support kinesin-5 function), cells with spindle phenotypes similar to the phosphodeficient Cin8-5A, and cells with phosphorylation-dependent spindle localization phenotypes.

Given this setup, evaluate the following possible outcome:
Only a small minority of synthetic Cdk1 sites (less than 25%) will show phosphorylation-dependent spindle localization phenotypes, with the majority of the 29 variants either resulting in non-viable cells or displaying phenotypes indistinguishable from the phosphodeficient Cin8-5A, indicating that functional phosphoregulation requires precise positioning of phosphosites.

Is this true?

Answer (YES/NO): YES